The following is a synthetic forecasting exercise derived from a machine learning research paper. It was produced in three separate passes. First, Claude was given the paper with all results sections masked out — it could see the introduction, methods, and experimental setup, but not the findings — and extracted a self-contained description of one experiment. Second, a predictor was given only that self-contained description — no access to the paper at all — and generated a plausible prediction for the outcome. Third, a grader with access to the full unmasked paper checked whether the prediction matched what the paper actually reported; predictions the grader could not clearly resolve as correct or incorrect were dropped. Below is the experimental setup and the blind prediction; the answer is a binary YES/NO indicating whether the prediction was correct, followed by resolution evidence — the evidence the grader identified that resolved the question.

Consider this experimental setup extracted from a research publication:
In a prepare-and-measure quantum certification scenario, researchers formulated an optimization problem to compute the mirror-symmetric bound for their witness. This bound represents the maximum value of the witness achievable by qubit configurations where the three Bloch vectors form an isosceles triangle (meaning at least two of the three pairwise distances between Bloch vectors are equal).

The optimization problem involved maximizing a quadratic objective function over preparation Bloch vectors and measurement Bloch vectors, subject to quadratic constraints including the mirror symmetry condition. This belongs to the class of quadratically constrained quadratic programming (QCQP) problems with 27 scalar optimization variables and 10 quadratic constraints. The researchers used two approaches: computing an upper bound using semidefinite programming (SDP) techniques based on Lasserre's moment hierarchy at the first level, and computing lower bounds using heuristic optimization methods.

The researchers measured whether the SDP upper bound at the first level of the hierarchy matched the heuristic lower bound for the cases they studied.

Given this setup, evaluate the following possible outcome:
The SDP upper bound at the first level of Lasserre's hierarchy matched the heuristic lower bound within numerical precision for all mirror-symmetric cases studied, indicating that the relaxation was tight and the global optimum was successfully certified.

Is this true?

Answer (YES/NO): YES